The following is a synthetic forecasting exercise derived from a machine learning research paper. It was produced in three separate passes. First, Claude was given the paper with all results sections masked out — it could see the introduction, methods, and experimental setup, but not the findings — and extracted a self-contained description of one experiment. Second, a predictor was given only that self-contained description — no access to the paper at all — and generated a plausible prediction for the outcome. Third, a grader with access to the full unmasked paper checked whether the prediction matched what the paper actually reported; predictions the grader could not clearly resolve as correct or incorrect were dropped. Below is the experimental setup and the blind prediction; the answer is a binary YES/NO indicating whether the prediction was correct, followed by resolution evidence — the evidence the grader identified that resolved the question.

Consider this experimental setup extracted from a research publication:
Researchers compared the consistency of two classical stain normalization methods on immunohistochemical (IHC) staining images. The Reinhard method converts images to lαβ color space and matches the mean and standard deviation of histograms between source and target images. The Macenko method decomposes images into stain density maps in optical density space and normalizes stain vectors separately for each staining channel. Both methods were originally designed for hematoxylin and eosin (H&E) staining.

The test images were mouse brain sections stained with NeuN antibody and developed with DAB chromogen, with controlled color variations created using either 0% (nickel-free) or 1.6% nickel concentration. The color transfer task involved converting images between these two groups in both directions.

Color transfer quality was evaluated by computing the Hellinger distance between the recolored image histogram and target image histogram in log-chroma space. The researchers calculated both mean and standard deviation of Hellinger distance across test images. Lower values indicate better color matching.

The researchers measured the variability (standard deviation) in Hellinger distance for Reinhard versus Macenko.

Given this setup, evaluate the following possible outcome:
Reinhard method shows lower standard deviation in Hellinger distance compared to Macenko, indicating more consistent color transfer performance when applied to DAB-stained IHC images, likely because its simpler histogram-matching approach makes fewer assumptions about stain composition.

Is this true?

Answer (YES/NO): NO